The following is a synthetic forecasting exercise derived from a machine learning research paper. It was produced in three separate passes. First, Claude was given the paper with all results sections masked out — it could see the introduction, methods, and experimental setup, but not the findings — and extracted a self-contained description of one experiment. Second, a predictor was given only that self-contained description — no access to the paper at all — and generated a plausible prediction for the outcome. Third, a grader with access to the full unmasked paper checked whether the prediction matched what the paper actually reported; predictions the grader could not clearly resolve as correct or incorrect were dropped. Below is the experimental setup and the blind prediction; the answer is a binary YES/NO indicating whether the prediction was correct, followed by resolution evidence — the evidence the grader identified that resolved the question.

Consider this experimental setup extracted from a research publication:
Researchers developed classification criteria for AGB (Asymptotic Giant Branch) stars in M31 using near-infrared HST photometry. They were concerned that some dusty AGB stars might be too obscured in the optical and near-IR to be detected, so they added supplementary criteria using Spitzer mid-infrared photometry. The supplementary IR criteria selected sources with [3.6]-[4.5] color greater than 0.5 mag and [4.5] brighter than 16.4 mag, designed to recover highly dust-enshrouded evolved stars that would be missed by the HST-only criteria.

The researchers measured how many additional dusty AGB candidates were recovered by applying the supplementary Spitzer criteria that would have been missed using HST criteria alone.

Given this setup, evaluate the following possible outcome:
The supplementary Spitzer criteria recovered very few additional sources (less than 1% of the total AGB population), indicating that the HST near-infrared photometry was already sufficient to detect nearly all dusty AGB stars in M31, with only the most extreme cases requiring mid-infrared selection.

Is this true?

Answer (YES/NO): YES